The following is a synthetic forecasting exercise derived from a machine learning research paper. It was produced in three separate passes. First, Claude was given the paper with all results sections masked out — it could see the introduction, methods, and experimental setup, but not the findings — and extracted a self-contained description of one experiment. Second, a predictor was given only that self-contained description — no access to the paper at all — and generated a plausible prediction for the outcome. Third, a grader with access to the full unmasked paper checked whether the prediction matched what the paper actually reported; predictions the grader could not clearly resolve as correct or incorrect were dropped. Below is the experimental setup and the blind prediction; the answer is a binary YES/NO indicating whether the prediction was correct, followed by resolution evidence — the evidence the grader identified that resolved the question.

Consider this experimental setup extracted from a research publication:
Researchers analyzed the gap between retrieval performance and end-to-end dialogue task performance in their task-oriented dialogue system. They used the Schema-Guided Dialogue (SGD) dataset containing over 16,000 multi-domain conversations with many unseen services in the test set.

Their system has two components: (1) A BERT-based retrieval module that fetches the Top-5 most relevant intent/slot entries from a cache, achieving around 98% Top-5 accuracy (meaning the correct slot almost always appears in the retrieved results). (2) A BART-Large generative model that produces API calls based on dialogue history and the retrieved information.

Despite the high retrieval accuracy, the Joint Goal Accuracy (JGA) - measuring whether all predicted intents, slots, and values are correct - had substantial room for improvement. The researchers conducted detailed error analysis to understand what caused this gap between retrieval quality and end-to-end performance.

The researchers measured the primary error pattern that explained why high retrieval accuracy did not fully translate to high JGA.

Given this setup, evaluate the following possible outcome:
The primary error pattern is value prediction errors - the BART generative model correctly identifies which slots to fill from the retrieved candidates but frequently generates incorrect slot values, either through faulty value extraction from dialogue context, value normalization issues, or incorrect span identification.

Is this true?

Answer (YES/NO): NO